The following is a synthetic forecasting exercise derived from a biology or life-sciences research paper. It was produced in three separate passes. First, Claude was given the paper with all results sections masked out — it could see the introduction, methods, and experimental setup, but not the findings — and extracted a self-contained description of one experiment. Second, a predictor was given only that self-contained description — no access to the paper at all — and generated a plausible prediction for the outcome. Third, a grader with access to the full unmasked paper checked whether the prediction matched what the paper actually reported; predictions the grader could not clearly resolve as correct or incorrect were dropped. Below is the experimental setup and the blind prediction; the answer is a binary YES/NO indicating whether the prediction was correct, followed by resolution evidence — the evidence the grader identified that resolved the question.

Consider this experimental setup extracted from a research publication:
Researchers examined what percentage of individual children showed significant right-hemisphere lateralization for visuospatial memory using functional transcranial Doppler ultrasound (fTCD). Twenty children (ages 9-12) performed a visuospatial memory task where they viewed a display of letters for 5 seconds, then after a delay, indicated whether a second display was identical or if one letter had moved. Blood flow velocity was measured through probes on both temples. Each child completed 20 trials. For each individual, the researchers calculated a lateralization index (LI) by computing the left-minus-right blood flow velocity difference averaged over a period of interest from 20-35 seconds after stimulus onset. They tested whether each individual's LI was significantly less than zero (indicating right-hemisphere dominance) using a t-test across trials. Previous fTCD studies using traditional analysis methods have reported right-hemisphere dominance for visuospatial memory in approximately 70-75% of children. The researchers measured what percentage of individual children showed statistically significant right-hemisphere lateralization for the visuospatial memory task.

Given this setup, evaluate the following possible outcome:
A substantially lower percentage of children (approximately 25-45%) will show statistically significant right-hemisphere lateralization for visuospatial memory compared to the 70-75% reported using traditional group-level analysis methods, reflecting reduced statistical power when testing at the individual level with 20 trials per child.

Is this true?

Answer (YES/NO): NO